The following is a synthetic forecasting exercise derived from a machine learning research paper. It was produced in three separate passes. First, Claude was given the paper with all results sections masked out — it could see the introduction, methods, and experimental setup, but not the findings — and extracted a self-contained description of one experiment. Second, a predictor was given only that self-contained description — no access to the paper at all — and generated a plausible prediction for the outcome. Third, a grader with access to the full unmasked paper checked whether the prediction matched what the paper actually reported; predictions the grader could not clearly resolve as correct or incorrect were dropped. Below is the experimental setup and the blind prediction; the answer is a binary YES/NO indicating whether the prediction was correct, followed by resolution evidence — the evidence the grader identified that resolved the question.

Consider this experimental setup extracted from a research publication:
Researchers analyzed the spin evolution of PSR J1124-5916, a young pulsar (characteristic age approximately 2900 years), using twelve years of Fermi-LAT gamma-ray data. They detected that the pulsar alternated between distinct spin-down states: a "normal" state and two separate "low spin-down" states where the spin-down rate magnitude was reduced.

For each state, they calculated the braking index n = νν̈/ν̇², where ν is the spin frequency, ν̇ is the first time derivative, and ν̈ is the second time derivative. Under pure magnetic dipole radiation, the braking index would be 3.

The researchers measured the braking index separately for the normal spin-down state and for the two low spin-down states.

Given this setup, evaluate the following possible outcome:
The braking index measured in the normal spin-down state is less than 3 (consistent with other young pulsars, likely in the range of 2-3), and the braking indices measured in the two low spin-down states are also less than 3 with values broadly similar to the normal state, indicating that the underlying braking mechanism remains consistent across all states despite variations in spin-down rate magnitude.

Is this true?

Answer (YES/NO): NO